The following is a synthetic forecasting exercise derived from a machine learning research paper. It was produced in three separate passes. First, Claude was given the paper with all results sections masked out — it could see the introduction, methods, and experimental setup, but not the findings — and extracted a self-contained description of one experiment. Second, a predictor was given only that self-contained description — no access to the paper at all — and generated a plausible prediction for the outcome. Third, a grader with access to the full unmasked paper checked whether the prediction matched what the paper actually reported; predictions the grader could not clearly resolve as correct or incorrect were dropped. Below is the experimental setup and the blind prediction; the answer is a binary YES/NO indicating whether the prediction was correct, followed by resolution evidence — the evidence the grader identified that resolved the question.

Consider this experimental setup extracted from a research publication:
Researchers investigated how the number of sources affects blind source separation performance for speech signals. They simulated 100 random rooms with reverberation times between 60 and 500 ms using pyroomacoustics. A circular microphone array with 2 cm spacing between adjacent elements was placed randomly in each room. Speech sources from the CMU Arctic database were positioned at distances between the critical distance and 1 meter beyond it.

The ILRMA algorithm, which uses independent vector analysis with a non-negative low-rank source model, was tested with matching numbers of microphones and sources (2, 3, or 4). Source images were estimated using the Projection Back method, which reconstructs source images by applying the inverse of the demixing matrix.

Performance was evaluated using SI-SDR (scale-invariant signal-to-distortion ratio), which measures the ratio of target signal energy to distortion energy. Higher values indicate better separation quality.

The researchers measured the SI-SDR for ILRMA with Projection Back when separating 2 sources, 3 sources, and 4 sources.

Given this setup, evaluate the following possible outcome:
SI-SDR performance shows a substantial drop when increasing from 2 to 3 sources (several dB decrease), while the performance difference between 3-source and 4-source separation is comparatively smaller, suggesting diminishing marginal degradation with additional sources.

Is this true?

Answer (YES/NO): NO